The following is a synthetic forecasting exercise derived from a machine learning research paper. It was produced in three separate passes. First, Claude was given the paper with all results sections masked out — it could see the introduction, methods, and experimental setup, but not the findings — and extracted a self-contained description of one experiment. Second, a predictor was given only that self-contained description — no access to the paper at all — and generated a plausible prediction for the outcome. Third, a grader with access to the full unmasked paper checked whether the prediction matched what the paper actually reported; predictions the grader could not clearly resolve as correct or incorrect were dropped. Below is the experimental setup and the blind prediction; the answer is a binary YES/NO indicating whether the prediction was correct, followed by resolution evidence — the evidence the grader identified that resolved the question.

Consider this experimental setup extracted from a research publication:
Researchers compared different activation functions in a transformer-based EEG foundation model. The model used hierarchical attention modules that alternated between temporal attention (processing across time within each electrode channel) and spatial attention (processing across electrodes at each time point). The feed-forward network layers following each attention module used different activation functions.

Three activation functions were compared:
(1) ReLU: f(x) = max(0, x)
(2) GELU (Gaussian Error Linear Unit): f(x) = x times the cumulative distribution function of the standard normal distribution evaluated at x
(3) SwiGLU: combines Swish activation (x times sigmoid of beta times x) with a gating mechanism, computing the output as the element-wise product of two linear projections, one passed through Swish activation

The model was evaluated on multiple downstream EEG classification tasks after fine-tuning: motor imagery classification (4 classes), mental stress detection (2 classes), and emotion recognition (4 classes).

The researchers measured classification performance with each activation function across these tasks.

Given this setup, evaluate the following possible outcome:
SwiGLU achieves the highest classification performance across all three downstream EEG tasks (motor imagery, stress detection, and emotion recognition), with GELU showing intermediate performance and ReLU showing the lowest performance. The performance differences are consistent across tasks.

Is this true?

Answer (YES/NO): NO